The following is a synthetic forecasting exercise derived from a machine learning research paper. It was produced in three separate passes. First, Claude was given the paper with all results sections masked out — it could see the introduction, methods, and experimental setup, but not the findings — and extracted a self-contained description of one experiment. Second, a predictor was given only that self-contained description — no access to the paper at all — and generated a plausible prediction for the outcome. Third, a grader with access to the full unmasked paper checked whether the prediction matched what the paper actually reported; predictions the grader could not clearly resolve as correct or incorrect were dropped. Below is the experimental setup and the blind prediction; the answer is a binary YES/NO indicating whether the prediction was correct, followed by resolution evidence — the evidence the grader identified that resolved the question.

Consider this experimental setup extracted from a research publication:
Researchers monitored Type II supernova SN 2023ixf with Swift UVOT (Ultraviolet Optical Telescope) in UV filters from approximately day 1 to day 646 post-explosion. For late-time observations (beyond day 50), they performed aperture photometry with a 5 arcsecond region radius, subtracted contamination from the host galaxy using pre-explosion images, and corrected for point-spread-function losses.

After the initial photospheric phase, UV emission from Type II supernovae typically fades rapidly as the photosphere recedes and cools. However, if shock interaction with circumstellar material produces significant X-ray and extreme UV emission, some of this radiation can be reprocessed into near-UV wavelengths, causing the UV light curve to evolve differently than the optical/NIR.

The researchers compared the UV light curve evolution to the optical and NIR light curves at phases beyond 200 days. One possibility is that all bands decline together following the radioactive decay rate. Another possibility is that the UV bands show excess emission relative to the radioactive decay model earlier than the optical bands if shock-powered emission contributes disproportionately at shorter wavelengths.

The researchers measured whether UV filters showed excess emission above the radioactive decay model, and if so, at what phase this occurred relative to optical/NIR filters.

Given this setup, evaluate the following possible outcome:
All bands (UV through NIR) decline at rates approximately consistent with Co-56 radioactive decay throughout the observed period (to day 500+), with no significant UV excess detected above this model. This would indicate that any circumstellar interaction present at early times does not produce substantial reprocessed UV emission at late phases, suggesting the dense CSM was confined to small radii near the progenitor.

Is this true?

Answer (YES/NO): NO